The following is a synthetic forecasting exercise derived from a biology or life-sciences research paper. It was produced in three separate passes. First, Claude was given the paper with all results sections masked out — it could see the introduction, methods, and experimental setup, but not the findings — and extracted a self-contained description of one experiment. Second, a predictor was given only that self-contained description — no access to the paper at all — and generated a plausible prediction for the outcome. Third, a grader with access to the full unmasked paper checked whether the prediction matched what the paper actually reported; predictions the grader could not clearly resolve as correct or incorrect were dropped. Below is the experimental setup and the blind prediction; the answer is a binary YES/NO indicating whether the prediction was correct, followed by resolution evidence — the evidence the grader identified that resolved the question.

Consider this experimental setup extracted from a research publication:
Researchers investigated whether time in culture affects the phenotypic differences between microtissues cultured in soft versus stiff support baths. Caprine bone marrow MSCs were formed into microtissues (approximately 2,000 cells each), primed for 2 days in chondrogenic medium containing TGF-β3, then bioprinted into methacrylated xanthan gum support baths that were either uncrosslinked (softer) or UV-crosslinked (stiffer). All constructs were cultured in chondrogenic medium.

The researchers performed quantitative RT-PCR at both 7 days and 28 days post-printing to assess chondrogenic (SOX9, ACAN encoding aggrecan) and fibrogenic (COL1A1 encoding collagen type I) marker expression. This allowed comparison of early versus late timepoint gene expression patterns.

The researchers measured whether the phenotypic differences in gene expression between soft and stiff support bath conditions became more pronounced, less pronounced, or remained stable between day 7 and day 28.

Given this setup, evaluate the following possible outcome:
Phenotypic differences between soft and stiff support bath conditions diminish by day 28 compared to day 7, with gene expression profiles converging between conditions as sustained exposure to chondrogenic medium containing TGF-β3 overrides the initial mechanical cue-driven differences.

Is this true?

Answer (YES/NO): NO